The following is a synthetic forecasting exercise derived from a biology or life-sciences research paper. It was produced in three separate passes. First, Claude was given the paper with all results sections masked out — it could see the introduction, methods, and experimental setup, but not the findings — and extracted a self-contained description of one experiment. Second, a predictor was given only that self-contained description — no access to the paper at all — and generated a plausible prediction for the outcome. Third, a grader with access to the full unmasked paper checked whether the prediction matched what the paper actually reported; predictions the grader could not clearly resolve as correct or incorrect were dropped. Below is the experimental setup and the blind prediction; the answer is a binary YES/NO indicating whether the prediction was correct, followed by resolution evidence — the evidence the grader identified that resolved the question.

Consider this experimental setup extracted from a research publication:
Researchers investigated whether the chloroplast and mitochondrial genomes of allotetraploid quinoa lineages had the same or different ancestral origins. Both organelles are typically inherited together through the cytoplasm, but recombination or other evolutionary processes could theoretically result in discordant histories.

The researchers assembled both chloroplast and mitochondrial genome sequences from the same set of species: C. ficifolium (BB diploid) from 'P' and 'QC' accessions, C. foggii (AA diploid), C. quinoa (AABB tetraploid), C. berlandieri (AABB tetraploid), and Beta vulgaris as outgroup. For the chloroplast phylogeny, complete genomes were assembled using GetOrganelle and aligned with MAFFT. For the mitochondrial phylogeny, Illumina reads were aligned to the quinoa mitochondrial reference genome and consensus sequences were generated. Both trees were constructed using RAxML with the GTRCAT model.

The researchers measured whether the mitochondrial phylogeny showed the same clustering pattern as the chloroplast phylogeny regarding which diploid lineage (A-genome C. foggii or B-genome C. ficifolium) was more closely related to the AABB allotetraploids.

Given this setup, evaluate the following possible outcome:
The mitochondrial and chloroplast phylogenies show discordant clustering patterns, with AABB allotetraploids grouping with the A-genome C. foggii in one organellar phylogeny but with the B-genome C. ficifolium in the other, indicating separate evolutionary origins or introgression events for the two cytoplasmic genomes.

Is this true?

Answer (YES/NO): NO